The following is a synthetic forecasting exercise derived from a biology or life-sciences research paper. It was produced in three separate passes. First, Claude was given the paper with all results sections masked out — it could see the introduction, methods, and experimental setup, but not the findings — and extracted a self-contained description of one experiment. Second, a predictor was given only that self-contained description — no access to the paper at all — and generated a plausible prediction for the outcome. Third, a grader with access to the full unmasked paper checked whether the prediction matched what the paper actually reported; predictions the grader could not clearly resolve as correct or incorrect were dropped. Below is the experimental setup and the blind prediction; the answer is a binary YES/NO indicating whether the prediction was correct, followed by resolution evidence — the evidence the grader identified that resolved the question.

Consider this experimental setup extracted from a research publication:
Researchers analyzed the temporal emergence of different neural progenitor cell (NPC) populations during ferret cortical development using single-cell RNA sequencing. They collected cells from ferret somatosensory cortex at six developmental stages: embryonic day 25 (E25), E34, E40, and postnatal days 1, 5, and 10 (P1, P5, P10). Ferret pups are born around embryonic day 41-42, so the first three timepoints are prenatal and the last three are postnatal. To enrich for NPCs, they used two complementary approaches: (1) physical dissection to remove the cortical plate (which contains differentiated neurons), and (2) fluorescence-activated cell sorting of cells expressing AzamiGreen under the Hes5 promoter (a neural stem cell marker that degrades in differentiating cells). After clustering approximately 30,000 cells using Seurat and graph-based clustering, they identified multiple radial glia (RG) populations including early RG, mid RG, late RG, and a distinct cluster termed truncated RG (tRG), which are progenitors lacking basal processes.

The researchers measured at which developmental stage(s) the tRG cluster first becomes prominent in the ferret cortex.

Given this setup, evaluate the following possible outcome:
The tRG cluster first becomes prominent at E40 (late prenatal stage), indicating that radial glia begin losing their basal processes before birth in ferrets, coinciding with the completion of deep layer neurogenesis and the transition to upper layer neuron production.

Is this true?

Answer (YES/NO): YES